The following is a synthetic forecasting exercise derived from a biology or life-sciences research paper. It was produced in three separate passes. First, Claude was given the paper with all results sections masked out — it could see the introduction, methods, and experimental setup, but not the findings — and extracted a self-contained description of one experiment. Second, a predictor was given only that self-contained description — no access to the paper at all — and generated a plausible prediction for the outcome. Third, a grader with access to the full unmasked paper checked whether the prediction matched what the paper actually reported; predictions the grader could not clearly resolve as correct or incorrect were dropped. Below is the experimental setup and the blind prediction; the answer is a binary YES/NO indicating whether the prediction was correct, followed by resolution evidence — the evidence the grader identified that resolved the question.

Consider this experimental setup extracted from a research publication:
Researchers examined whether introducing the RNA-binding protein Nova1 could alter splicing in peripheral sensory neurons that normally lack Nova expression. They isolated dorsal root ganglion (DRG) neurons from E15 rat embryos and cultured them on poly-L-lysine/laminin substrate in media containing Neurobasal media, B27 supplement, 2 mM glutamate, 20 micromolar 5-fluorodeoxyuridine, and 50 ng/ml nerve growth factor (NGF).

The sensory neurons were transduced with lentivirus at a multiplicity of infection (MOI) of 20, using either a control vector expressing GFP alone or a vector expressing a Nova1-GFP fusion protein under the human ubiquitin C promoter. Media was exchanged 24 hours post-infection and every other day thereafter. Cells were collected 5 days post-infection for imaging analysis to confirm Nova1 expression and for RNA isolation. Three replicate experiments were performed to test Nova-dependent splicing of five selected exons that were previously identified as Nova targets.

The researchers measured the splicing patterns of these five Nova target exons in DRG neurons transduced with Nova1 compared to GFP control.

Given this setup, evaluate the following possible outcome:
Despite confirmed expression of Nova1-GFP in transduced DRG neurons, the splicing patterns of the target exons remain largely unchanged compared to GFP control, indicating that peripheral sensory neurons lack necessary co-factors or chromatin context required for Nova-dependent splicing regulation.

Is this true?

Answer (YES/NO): NO